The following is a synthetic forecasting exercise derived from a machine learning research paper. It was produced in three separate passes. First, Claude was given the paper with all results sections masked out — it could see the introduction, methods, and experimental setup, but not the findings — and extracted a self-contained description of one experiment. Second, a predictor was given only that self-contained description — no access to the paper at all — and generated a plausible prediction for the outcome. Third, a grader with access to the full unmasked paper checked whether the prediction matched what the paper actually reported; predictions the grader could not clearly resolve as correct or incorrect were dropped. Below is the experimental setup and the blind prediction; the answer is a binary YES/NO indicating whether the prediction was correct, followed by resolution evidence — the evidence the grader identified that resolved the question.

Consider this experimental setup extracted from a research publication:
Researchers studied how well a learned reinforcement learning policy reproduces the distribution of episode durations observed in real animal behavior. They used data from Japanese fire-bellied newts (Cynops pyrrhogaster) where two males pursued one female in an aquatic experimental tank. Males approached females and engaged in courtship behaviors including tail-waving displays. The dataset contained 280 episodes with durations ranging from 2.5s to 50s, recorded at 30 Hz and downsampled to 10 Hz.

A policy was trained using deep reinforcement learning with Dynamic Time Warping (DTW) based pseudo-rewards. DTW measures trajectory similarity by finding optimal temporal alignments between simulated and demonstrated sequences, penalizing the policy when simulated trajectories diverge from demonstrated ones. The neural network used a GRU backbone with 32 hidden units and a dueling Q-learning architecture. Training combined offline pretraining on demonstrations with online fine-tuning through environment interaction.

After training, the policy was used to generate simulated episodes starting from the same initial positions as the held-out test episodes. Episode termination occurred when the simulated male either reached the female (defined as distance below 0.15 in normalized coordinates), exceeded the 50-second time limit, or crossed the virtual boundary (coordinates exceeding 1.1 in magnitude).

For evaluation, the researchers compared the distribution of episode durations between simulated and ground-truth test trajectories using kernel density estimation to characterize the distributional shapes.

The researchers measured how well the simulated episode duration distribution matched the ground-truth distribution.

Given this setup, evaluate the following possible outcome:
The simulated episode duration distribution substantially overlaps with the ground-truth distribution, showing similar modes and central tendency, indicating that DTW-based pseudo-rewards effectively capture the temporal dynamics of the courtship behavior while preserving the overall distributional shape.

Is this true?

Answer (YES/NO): NO